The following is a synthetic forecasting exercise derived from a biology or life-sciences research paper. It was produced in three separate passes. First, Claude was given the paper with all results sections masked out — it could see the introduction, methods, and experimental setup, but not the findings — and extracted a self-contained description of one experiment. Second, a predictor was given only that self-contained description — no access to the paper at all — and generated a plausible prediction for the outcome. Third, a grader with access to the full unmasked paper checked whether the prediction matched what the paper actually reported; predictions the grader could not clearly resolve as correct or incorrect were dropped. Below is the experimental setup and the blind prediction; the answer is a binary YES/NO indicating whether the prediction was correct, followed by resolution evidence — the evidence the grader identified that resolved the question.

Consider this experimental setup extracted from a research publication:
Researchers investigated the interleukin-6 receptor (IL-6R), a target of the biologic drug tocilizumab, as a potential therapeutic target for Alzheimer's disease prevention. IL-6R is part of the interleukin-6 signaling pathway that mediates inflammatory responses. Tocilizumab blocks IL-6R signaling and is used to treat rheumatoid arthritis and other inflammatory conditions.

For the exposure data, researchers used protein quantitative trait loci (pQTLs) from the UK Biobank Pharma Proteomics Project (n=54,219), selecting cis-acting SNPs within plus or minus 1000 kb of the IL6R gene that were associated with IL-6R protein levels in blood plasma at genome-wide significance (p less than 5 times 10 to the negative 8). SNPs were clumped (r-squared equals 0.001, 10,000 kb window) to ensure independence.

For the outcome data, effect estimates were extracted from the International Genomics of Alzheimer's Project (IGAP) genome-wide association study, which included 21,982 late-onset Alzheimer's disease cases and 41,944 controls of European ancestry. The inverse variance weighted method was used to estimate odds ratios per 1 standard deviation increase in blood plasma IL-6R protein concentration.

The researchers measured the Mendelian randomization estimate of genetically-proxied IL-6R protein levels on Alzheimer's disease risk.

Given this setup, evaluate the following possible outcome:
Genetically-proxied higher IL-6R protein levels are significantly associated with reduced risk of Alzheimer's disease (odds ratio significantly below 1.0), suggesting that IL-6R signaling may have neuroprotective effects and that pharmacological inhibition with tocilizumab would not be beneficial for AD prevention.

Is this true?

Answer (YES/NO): NO